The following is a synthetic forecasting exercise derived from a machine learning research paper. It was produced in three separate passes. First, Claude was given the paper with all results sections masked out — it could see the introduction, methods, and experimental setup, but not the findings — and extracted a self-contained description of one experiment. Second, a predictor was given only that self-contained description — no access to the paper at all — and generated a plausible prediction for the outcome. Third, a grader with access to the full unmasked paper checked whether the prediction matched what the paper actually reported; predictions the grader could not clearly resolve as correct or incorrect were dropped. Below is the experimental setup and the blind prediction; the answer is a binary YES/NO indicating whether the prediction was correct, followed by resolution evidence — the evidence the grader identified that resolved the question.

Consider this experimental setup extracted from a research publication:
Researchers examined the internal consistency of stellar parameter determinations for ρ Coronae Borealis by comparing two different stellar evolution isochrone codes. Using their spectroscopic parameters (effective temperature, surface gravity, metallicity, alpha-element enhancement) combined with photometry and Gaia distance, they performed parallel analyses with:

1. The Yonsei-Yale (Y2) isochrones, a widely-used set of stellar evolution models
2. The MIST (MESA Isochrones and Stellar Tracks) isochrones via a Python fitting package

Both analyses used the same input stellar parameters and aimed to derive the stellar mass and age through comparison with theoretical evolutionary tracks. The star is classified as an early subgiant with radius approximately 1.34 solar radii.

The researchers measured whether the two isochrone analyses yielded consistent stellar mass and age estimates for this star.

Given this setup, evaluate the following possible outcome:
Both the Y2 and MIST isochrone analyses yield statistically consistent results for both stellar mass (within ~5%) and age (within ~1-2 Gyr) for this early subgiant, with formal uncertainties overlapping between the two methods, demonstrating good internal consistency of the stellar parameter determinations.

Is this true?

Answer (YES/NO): NO